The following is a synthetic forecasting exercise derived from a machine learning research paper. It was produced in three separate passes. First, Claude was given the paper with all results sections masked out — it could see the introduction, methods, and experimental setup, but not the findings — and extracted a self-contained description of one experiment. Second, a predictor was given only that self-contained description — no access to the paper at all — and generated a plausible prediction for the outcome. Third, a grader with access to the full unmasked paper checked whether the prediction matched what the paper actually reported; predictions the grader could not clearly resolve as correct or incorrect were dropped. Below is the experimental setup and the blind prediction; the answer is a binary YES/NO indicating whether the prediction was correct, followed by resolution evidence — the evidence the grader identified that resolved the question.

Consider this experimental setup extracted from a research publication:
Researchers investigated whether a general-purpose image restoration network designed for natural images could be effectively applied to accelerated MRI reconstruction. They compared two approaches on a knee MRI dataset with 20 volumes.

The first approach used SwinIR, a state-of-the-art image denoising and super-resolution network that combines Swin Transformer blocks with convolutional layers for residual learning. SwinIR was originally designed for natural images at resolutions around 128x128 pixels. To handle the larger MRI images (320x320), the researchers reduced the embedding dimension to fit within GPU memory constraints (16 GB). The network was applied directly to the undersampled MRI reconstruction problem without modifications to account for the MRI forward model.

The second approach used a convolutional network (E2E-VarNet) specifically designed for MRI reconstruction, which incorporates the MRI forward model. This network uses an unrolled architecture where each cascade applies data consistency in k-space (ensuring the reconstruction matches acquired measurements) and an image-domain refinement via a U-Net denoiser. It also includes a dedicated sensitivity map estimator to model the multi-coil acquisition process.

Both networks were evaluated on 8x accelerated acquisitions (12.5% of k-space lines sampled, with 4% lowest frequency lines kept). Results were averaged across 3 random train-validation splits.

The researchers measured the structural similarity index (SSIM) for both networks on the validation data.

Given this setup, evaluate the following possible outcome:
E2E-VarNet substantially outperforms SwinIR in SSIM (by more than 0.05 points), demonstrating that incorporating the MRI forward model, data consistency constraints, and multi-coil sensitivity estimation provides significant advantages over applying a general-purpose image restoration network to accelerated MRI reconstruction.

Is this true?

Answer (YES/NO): NO